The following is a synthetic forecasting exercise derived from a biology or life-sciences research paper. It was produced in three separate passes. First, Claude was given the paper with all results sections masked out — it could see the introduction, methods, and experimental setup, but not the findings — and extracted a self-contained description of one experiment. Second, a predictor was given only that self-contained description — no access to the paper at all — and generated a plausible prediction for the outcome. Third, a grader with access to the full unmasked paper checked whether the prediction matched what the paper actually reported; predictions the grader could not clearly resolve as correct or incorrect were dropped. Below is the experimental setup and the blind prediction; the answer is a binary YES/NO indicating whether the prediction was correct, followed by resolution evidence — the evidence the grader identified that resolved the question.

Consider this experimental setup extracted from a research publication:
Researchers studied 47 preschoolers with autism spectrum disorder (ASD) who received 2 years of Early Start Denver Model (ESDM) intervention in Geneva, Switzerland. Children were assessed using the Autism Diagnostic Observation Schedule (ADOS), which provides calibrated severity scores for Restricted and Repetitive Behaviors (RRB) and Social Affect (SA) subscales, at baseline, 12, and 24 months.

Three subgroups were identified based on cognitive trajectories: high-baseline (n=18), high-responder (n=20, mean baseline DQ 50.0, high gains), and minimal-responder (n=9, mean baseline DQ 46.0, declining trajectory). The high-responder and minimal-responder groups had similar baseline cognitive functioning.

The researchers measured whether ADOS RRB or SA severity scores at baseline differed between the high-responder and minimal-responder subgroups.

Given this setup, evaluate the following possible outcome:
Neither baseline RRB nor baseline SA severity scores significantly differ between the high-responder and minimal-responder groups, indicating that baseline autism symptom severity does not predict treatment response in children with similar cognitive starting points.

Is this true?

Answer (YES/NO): YES